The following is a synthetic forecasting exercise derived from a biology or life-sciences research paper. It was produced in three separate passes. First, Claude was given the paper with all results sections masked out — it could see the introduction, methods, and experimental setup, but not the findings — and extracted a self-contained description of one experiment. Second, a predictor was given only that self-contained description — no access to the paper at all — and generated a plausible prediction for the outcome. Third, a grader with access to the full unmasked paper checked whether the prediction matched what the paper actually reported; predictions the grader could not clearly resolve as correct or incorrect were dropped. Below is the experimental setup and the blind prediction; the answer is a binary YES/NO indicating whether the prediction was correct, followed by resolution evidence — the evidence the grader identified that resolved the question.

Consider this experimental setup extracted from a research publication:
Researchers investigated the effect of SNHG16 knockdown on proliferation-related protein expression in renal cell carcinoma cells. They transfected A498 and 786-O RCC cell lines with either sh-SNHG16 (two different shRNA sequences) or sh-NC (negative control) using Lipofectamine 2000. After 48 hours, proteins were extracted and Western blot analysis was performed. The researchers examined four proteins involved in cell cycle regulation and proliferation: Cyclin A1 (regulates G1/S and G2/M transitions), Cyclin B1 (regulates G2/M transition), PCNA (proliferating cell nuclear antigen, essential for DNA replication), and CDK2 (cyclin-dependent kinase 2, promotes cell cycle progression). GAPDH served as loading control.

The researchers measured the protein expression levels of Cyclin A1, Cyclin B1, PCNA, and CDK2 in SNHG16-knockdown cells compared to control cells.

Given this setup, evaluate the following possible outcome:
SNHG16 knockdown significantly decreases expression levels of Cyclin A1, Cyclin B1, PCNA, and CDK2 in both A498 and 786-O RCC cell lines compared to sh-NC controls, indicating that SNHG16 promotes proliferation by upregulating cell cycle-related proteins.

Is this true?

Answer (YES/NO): YES